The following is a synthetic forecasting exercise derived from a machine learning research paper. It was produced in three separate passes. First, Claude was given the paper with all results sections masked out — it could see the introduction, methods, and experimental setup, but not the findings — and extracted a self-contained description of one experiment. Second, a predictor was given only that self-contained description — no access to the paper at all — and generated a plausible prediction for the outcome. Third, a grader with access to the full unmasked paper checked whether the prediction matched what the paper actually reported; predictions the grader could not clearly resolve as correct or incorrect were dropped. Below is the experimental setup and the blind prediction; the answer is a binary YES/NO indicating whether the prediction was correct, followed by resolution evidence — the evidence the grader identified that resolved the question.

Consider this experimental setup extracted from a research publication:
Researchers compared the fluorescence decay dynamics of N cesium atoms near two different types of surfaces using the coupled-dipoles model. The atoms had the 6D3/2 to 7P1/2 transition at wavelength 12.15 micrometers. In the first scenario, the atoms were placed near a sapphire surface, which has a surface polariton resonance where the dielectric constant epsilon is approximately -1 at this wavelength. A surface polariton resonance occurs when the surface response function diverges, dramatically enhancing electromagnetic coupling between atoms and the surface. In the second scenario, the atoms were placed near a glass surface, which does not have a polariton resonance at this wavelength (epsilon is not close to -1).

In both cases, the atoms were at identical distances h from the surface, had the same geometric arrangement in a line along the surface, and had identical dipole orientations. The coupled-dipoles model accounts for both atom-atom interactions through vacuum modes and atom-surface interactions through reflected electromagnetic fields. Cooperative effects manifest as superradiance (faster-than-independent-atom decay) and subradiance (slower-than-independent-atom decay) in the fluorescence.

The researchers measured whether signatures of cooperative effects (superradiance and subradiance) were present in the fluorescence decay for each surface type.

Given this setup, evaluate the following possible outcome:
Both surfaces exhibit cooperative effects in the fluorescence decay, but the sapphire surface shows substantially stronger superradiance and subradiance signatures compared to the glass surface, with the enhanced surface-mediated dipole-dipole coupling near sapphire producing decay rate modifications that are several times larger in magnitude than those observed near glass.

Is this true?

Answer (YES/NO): NO